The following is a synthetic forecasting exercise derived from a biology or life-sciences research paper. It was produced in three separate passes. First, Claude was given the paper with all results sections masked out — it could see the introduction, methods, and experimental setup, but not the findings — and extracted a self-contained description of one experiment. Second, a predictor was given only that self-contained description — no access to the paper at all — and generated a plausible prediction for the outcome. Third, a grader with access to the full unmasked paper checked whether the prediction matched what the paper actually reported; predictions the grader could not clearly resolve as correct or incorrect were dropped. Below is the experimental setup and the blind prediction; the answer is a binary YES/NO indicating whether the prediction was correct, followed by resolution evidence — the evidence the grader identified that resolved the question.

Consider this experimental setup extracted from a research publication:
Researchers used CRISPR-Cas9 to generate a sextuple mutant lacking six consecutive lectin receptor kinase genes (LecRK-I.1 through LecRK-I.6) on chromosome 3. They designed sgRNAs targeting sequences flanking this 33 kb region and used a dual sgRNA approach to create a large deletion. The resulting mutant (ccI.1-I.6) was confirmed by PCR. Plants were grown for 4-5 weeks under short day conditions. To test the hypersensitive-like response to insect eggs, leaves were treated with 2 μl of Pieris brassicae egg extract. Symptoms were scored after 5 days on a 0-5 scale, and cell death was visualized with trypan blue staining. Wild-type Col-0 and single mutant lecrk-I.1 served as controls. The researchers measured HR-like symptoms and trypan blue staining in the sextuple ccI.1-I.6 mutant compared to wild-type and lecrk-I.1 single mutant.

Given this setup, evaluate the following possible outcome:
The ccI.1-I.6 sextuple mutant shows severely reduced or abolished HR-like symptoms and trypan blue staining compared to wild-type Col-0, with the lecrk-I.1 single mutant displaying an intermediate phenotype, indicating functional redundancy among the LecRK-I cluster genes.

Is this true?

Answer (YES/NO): NO